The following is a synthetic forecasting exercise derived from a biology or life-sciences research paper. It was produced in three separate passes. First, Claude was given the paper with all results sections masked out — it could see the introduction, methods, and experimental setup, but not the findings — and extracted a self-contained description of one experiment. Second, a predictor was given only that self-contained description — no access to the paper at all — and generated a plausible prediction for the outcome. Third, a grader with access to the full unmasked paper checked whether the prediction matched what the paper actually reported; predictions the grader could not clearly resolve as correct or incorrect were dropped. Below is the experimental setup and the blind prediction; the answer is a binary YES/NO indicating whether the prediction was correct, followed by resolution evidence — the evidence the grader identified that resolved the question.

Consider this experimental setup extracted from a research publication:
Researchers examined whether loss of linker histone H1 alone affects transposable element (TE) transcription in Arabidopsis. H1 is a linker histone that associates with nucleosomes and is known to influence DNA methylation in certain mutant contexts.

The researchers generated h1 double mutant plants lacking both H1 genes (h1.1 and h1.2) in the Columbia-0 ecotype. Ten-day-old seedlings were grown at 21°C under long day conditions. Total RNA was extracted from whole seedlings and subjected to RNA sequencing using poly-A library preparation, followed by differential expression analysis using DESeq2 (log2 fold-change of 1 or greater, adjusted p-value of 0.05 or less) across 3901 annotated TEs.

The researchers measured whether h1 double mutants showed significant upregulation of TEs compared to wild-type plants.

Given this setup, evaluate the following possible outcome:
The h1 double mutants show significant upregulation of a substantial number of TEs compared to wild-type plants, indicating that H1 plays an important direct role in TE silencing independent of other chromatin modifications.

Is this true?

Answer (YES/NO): NO